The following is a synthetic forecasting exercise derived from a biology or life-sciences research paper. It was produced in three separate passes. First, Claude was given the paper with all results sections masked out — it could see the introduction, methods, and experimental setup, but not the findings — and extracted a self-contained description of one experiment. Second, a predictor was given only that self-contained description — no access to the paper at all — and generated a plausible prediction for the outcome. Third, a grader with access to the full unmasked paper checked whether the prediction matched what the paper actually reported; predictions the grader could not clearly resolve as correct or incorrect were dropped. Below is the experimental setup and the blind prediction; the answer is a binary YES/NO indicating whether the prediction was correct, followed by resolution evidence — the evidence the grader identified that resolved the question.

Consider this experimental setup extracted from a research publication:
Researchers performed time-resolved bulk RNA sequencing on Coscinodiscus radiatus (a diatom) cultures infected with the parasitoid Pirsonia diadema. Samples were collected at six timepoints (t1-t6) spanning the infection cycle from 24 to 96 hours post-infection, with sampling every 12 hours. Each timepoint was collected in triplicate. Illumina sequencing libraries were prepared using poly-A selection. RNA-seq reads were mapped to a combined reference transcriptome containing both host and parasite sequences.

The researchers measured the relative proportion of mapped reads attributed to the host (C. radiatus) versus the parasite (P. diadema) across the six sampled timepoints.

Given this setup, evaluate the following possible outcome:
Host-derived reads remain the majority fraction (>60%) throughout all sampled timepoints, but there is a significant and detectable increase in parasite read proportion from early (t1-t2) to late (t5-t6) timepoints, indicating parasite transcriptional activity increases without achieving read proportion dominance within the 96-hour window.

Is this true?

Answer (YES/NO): NO